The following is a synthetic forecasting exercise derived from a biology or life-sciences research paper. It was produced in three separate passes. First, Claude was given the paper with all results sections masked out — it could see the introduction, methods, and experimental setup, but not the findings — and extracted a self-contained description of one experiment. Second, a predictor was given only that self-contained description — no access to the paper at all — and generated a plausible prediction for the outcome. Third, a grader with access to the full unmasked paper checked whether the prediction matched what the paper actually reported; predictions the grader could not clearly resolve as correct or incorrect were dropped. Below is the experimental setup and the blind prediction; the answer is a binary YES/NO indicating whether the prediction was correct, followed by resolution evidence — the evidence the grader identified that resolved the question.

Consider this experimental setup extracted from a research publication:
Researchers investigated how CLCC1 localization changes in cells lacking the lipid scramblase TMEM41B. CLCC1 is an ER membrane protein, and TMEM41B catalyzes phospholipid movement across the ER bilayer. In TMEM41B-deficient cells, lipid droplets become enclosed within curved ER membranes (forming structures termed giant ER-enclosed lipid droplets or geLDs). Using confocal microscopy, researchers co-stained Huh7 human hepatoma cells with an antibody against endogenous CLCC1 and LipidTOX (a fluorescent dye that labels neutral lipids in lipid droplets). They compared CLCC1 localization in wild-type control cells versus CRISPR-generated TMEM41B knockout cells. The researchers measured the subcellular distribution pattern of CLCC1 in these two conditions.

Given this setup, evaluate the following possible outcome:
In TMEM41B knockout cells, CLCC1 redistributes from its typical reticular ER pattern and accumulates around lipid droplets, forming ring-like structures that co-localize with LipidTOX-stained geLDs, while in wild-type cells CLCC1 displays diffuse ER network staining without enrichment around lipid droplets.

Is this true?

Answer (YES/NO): YES